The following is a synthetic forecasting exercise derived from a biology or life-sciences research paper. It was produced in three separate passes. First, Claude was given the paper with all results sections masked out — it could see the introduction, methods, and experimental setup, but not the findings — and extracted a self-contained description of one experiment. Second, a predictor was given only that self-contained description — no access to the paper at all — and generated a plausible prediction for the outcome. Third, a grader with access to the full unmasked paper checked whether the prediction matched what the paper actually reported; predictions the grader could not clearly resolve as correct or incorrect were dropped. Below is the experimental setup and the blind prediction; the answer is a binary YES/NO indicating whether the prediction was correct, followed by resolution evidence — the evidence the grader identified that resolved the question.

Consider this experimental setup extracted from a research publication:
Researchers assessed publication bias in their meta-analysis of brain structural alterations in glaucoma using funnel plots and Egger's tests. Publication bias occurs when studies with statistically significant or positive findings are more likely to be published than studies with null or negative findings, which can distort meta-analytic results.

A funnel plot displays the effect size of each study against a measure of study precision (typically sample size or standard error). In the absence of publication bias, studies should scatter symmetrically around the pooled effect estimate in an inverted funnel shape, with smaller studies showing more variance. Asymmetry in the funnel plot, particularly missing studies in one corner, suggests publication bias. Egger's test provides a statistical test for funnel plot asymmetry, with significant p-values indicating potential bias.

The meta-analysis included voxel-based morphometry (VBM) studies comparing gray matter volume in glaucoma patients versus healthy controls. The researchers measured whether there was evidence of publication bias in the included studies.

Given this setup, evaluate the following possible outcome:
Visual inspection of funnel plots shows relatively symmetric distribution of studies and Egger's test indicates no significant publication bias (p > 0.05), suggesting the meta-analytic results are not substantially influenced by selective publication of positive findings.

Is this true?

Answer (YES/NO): YES